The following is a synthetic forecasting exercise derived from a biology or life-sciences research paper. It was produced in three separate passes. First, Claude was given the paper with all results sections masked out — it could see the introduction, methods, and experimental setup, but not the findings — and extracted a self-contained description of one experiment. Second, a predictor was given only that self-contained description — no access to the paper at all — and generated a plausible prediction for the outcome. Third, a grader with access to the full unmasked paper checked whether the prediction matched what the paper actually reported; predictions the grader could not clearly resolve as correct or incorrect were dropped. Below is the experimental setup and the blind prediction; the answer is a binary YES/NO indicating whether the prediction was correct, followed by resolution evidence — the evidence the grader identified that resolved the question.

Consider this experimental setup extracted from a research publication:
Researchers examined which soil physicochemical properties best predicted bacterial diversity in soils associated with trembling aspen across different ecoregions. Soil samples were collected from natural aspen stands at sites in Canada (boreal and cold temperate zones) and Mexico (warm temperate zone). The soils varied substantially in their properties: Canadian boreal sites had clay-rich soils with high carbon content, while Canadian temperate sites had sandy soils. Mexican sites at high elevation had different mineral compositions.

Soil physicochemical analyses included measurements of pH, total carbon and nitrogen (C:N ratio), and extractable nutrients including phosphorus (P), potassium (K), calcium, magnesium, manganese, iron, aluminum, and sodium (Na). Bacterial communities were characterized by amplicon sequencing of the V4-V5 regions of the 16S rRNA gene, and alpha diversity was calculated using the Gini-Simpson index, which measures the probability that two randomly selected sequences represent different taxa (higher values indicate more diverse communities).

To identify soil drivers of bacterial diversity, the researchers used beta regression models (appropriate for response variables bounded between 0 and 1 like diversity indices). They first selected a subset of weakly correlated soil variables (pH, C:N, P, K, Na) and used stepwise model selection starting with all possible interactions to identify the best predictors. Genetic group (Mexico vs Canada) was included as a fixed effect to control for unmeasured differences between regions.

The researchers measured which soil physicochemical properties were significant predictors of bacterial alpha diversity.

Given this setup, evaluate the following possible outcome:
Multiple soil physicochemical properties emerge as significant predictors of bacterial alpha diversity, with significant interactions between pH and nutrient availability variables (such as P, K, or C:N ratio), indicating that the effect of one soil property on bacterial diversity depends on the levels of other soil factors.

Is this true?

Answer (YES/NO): NO